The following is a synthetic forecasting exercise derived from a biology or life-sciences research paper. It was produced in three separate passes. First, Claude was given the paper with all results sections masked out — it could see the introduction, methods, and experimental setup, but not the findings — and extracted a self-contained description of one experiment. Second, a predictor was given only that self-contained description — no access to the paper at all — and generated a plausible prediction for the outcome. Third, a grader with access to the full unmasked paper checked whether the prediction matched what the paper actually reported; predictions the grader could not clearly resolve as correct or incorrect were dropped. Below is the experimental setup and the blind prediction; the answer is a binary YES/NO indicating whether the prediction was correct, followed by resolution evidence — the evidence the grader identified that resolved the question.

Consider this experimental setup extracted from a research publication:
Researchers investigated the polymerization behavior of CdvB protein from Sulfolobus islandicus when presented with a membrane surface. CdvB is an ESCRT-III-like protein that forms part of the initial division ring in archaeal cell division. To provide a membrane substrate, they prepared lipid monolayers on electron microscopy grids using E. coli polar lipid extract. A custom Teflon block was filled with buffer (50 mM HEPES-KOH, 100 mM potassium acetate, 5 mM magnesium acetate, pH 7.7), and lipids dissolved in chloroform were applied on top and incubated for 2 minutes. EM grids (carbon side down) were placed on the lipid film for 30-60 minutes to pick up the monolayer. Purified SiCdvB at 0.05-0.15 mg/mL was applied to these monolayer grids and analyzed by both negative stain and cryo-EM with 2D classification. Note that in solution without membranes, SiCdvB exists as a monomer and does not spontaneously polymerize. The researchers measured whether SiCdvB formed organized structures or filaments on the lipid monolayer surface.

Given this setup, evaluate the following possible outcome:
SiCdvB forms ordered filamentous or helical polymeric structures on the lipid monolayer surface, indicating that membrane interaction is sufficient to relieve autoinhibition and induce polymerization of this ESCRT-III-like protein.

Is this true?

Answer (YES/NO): YES